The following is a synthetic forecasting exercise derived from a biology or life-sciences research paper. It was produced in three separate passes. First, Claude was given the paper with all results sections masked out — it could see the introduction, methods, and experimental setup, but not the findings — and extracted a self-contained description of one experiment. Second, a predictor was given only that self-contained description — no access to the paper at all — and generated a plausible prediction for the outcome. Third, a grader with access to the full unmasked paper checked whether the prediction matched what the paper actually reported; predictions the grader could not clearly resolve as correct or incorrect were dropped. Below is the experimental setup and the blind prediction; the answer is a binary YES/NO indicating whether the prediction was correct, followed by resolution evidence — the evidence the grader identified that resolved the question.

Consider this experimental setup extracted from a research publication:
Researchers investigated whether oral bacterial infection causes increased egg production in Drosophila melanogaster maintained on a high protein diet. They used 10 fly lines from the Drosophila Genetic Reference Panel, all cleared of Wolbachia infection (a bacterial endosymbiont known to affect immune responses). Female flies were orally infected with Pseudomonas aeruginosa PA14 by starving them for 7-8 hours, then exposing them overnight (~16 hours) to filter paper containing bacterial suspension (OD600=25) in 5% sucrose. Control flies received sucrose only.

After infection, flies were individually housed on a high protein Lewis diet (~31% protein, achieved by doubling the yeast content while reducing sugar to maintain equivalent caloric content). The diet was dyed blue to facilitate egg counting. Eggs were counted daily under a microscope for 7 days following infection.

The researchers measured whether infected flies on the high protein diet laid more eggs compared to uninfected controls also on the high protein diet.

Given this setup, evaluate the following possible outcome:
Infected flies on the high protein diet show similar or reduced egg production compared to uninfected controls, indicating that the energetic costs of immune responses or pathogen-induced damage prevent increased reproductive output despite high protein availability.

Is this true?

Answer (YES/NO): NO